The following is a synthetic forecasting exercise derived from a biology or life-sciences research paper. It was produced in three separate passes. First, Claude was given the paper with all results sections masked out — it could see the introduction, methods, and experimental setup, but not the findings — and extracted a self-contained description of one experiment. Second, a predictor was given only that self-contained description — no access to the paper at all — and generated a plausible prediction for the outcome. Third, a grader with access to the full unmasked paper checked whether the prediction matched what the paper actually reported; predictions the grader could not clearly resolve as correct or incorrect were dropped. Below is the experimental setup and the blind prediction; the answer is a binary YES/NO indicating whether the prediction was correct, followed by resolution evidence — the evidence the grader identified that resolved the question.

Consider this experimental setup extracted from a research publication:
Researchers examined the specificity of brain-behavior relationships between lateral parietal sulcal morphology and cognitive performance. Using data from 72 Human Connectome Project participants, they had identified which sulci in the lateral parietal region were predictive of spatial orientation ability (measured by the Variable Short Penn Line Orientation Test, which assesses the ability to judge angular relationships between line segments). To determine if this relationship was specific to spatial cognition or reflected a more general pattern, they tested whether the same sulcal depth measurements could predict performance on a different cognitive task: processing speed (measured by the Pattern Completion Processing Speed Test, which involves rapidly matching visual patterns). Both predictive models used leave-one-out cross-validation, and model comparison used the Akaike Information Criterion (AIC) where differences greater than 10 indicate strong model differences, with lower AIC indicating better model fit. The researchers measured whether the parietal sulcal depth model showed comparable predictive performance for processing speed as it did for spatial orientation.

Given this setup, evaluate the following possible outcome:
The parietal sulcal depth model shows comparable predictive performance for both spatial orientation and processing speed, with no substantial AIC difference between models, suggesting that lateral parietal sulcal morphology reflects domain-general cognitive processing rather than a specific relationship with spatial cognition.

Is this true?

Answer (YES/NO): NO